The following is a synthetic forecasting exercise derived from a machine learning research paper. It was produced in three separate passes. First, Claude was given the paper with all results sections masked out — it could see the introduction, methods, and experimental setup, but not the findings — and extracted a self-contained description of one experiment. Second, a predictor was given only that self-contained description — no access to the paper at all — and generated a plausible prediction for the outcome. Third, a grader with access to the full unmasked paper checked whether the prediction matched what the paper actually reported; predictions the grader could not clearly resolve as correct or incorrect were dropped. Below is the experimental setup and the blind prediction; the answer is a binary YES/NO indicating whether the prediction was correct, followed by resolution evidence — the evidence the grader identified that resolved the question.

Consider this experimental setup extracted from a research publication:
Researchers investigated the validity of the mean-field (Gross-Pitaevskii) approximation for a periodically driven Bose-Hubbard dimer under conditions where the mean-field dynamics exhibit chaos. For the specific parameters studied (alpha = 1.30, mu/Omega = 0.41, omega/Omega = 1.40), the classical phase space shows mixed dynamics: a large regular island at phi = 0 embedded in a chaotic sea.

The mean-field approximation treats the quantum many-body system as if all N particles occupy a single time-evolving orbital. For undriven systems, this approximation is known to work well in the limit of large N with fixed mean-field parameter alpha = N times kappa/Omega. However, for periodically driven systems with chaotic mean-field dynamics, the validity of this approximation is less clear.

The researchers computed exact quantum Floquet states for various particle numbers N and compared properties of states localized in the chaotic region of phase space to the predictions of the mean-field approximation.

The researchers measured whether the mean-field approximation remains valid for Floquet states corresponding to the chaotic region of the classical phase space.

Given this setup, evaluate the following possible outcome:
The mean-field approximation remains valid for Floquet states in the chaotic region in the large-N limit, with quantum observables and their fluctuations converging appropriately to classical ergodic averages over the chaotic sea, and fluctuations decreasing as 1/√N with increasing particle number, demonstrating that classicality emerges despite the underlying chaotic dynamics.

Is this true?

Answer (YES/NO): NO